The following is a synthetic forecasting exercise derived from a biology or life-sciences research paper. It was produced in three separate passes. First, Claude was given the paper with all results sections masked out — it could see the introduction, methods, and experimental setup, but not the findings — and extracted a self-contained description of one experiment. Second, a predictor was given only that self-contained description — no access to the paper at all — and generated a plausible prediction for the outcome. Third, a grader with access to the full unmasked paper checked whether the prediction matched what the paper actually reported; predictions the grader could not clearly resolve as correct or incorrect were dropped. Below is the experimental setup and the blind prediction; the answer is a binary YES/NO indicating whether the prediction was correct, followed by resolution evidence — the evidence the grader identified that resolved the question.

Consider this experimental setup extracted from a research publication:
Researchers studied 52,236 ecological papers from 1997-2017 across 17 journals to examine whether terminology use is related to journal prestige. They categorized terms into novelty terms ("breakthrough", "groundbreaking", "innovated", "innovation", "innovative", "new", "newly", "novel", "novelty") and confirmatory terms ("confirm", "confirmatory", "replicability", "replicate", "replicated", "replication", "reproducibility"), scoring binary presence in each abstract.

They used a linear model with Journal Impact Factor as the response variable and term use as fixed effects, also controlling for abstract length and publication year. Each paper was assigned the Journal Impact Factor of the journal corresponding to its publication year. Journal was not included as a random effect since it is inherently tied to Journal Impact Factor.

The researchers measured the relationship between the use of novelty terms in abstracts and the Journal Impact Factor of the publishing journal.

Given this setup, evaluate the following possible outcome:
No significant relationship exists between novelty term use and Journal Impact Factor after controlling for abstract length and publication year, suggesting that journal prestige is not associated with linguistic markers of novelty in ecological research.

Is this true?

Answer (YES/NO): NO